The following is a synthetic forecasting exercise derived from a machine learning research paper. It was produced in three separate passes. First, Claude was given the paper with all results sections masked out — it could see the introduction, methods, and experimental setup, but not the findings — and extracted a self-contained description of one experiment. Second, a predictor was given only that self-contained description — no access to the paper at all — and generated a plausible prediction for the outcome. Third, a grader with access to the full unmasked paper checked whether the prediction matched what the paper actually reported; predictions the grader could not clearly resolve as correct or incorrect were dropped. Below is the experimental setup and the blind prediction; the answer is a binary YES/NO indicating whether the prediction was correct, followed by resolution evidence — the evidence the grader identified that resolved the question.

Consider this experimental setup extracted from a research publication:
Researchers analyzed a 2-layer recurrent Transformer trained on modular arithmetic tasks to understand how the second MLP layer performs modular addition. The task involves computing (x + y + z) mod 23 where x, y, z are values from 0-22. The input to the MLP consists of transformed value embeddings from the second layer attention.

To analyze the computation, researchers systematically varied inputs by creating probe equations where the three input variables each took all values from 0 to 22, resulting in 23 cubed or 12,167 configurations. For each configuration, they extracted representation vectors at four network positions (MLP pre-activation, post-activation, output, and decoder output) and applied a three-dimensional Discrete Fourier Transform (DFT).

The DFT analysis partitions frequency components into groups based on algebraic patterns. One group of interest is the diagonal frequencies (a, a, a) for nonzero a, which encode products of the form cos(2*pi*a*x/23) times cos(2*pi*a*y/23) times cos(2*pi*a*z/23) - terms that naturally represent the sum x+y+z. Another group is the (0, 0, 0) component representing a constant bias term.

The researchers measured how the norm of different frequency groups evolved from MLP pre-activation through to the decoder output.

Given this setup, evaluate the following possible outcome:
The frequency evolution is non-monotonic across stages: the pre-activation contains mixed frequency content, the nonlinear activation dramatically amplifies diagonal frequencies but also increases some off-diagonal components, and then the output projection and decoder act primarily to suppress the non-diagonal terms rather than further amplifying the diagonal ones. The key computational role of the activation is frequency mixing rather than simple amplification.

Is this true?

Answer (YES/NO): NO